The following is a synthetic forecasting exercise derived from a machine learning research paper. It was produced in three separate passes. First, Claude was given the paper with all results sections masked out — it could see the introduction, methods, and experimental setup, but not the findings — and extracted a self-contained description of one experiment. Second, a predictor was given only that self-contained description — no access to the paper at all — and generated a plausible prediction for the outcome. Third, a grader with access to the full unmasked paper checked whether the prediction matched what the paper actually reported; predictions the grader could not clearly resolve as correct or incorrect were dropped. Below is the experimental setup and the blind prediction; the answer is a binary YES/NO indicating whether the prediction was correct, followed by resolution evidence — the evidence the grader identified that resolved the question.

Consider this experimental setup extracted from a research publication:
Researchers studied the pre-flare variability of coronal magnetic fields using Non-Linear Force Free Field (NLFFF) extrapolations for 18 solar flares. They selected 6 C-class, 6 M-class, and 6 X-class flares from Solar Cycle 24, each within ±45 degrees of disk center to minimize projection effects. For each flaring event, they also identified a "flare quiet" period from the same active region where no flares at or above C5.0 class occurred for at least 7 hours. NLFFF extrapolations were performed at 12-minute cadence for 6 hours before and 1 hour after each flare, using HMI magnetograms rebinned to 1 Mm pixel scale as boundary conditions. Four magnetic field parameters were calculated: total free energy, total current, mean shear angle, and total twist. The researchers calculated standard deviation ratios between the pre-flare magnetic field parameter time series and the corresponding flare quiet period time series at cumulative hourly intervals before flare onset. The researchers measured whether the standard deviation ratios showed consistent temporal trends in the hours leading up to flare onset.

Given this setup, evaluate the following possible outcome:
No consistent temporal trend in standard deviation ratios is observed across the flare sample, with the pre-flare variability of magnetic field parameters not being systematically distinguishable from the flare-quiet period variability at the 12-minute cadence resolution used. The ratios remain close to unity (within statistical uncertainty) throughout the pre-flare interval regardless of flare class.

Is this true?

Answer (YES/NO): NO